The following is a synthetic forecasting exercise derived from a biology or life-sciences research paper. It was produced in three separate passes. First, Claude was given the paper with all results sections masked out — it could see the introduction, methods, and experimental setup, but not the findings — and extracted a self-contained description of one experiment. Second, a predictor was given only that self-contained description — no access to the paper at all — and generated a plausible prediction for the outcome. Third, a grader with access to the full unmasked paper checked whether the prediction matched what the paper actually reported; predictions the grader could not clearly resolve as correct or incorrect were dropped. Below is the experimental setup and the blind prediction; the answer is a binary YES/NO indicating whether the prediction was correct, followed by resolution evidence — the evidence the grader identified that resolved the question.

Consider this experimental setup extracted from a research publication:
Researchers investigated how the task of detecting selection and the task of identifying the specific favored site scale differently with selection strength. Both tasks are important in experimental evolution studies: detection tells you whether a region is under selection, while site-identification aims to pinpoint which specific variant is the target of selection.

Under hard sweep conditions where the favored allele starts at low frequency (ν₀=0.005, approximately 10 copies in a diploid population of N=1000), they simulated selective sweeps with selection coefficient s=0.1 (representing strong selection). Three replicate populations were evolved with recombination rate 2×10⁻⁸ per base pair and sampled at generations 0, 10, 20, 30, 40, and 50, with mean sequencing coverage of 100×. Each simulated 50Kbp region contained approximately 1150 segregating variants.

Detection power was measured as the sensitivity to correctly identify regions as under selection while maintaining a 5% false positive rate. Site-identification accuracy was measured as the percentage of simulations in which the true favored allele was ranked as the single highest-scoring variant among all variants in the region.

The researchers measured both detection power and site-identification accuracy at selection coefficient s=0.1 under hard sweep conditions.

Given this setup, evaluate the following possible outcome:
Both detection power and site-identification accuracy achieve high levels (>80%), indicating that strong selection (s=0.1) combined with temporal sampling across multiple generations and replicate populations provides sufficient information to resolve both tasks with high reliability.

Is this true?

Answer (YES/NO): NO